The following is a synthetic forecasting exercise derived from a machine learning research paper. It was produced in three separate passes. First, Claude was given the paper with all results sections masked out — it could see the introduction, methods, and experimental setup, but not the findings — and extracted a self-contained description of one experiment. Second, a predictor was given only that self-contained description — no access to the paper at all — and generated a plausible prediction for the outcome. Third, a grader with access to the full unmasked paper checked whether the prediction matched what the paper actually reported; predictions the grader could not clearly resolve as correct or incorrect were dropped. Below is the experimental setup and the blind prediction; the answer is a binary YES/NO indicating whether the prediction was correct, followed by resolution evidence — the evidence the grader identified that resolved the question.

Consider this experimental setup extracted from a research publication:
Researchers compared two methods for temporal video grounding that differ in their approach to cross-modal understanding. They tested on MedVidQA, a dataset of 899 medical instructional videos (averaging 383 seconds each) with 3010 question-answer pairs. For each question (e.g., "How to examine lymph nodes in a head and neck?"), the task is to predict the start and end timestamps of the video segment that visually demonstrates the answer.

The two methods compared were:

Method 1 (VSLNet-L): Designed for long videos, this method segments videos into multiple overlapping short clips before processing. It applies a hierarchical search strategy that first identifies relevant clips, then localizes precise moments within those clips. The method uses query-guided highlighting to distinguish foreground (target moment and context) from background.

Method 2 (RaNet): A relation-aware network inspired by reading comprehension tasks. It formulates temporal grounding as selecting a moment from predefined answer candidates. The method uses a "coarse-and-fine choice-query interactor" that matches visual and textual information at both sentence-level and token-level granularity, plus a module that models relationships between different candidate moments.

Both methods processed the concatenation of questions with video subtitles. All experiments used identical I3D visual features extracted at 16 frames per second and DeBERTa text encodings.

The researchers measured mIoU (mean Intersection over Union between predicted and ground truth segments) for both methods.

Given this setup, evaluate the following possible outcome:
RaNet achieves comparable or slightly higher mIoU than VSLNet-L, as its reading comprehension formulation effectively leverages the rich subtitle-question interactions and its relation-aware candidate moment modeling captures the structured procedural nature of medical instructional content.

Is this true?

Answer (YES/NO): YES